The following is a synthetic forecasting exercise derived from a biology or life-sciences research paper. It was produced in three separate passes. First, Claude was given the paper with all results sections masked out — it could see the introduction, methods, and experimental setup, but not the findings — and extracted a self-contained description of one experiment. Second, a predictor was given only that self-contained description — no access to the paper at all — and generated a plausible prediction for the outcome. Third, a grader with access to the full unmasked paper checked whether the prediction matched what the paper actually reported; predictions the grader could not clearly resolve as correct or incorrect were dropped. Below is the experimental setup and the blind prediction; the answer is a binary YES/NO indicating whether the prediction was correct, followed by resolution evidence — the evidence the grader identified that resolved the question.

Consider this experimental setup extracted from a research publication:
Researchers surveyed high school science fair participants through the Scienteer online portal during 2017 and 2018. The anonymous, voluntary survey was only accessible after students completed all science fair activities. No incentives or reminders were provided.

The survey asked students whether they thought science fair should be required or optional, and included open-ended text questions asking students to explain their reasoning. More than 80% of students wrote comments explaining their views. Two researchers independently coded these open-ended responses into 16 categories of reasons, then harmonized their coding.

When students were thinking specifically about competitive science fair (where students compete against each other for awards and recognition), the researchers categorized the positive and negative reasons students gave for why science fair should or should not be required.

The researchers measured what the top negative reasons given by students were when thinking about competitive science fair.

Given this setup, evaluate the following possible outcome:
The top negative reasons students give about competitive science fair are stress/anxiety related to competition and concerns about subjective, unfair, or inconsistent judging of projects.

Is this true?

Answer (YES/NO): NO